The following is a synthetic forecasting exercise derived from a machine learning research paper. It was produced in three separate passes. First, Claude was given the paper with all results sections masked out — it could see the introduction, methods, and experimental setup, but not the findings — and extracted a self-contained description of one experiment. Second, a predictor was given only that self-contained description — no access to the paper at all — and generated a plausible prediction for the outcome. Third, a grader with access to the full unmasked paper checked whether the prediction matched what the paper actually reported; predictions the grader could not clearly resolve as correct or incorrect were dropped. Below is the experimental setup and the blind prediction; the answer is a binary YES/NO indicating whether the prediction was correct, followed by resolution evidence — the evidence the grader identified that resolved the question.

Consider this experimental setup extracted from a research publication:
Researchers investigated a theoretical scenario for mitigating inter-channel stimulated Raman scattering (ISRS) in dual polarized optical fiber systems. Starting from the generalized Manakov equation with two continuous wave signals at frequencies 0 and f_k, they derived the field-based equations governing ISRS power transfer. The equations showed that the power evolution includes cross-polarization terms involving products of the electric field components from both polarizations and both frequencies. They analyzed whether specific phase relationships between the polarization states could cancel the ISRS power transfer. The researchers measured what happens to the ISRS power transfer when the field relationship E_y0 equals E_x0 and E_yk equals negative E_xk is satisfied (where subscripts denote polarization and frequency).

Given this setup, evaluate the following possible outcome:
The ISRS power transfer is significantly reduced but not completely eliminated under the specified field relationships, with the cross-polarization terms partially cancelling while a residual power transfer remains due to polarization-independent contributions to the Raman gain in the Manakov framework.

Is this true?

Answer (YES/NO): NO